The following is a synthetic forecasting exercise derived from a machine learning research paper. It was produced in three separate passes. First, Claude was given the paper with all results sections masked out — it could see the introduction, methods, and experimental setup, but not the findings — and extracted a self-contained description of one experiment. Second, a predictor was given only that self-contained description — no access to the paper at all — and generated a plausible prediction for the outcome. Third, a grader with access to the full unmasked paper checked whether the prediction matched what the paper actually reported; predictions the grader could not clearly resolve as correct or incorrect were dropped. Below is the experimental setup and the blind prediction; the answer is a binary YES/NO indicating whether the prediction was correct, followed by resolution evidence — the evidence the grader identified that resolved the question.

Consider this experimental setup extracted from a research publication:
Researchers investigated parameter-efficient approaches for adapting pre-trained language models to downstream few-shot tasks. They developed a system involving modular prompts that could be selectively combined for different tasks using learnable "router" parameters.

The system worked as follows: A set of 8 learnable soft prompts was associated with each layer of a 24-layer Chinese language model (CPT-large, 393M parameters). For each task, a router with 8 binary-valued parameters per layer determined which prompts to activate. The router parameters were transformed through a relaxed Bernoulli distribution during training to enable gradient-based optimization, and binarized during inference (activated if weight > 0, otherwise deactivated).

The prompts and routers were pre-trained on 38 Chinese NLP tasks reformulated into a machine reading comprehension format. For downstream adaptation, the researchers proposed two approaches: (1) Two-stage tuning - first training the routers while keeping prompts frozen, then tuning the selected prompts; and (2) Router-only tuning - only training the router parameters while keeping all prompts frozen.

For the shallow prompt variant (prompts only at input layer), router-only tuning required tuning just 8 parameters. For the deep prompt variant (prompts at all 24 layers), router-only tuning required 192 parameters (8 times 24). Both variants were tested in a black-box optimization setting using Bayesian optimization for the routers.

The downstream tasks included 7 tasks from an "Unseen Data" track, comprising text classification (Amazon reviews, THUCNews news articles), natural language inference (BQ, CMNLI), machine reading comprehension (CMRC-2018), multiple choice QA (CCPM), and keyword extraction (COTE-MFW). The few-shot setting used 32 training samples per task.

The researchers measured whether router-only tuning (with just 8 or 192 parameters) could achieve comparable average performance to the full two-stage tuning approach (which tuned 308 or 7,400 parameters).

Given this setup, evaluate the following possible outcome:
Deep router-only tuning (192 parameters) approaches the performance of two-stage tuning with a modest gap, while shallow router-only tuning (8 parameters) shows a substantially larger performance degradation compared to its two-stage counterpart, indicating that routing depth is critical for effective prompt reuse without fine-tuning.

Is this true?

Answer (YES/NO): NO